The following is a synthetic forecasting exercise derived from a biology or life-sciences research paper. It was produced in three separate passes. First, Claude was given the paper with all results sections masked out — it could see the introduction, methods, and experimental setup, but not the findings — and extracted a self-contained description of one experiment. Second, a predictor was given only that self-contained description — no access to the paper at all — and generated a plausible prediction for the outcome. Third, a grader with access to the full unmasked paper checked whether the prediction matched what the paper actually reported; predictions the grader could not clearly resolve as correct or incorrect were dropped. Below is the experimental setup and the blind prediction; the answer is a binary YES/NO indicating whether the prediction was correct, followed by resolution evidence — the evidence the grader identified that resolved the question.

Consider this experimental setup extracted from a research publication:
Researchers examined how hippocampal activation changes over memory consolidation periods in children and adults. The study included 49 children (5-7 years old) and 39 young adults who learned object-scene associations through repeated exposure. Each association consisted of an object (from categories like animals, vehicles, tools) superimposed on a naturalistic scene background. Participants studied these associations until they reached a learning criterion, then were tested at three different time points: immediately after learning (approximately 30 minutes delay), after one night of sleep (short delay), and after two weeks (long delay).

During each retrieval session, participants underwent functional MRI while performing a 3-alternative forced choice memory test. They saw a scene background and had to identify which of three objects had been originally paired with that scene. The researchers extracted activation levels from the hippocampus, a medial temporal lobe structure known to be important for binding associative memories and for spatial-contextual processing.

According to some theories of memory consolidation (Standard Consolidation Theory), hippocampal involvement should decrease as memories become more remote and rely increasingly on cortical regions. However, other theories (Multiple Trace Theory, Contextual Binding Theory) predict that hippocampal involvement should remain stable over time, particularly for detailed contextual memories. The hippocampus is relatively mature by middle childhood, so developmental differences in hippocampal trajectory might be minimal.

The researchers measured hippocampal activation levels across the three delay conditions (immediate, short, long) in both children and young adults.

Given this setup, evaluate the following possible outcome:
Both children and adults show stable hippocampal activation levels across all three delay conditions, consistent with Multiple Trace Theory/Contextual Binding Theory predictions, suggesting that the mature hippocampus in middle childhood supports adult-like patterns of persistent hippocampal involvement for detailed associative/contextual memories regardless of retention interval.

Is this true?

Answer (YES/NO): YES